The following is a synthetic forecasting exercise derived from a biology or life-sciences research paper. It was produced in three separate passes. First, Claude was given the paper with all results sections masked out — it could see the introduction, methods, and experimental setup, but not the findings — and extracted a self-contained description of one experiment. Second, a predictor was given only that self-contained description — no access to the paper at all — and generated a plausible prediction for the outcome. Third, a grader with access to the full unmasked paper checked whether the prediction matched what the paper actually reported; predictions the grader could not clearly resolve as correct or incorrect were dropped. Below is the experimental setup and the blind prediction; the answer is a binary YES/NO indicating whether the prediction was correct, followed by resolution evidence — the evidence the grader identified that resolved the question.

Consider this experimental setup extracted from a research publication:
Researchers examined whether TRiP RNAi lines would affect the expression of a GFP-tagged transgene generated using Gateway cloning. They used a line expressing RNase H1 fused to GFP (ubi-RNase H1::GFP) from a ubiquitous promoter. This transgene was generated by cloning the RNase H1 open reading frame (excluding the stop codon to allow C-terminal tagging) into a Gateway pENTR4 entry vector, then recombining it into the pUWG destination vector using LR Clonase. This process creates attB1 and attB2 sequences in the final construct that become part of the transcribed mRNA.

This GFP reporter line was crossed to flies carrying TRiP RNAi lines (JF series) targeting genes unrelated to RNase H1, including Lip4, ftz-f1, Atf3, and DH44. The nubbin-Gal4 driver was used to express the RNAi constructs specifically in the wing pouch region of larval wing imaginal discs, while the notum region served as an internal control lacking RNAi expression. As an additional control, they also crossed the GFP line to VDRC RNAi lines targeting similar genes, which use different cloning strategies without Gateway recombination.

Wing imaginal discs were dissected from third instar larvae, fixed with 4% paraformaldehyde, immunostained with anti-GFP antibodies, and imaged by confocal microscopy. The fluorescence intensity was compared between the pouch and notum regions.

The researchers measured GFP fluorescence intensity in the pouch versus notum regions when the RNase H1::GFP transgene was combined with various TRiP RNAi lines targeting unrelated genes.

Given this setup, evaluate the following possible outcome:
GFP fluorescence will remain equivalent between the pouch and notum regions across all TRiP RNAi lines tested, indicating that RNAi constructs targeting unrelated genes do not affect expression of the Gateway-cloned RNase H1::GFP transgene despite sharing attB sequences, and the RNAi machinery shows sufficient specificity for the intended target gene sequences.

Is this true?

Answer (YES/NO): NO